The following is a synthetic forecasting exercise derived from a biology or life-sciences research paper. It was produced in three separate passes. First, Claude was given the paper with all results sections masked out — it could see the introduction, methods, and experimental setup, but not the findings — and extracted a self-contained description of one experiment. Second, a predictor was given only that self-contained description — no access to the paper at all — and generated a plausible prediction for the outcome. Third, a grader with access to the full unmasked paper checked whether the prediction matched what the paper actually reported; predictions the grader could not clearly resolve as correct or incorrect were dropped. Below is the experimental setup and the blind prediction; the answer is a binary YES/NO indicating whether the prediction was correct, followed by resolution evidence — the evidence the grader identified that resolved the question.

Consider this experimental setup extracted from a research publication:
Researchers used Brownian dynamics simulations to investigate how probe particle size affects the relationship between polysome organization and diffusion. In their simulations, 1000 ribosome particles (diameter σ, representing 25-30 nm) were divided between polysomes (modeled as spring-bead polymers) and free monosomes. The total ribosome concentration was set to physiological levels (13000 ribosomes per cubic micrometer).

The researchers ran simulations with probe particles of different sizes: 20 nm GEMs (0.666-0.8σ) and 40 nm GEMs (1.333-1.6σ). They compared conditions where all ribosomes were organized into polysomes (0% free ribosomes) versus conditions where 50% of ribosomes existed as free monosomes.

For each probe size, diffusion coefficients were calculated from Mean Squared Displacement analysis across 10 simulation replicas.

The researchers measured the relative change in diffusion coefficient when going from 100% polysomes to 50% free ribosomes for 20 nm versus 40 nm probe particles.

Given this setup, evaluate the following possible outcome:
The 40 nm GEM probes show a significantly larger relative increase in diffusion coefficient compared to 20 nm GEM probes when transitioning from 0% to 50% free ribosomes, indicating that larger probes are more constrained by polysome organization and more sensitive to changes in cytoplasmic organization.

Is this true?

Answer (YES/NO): YES